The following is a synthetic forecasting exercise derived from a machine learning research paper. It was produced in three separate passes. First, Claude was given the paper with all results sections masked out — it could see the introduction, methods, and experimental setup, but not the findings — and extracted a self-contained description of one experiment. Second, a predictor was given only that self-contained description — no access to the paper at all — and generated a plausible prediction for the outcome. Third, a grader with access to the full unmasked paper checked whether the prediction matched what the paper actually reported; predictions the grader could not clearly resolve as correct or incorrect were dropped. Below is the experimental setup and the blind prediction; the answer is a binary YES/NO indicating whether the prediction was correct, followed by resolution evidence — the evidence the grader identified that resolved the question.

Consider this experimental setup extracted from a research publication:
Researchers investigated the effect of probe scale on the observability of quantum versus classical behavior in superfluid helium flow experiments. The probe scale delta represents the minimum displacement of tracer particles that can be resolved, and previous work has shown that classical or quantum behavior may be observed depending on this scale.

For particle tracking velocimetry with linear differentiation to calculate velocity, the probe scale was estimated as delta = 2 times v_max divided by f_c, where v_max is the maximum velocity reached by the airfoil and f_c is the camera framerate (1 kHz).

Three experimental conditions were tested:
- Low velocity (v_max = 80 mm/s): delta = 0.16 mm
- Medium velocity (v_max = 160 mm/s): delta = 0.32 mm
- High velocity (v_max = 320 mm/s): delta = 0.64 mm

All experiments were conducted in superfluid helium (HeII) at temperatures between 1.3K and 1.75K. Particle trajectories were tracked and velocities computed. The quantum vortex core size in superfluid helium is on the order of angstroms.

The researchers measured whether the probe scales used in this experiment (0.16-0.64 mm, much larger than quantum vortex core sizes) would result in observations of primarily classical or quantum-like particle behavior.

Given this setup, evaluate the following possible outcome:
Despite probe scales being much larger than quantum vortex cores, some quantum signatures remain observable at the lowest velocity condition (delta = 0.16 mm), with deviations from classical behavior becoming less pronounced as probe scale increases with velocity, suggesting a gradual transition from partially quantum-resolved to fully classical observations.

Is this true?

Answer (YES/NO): NO